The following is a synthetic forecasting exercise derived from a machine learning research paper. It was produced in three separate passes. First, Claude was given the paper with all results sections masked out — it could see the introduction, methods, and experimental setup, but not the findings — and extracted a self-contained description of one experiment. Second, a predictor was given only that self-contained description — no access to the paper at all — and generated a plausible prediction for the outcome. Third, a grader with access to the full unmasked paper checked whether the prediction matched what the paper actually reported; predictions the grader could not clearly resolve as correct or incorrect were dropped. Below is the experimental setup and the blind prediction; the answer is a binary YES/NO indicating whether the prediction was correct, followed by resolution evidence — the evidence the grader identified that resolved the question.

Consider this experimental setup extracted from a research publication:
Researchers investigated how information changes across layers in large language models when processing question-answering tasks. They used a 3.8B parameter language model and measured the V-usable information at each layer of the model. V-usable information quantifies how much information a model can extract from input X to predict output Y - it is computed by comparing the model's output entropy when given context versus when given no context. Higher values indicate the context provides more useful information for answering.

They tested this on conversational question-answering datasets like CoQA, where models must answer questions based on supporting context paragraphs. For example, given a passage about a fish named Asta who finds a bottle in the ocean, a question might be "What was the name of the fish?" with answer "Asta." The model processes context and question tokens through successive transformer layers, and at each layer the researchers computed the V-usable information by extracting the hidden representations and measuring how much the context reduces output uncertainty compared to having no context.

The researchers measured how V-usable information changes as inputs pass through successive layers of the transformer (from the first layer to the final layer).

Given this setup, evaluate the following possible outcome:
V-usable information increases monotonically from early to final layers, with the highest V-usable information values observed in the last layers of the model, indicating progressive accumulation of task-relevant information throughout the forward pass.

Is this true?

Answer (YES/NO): NO